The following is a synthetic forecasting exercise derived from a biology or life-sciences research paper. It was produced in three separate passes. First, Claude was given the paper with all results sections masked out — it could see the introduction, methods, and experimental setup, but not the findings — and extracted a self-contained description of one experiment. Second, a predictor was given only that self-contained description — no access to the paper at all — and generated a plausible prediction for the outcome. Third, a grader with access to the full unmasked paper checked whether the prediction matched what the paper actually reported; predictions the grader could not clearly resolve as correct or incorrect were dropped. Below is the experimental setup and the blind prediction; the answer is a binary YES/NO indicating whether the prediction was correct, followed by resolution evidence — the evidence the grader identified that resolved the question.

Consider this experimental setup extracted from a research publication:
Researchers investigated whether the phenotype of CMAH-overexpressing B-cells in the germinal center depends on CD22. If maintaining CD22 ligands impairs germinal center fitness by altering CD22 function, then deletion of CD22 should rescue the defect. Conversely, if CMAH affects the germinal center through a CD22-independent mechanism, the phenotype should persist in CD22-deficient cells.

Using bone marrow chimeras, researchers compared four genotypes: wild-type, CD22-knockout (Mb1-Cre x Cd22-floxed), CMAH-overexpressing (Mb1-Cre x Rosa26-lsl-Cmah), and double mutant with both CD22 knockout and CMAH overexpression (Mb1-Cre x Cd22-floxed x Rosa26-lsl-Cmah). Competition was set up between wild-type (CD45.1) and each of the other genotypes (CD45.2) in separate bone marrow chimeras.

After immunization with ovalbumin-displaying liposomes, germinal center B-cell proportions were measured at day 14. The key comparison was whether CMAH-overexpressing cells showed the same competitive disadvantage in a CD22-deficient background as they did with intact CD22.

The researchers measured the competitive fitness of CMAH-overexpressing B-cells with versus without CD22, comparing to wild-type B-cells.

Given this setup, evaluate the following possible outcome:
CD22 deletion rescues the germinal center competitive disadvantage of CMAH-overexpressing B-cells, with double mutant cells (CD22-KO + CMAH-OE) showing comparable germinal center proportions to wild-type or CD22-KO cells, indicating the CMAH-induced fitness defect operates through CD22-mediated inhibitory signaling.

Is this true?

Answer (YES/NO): YES